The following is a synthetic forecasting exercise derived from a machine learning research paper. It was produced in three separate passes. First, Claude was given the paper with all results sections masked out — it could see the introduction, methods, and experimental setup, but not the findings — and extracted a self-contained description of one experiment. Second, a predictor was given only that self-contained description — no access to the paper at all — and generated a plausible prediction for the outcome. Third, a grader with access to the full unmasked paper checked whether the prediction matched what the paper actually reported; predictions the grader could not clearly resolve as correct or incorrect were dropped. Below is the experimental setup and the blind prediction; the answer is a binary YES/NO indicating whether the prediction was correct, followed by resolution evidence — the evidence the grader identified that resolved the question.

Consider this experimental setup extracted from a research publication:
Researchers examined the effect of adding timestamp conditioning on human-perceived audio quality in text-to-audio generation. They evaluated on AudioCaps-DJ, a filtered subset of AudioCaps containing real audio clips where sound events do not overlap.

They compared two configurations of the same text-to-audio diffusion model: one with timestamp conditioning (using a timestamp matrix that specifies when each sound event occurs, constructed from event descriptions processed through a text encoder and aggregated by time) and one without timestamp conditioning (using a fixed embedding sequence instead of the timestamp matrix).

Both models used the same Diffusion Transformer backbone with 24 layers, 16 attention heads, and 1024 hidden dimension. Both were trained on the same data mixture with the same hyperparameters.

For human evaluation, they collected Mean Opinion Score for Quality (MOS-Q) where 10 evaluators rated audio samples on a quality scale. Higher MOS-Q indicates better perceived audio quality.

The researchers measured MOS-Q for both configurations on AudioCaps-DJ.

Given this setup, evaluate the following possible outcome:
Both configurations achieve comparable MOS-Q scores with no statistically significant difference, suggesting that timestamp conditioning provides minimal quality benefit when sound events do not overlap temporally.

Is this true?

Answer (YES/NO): NO